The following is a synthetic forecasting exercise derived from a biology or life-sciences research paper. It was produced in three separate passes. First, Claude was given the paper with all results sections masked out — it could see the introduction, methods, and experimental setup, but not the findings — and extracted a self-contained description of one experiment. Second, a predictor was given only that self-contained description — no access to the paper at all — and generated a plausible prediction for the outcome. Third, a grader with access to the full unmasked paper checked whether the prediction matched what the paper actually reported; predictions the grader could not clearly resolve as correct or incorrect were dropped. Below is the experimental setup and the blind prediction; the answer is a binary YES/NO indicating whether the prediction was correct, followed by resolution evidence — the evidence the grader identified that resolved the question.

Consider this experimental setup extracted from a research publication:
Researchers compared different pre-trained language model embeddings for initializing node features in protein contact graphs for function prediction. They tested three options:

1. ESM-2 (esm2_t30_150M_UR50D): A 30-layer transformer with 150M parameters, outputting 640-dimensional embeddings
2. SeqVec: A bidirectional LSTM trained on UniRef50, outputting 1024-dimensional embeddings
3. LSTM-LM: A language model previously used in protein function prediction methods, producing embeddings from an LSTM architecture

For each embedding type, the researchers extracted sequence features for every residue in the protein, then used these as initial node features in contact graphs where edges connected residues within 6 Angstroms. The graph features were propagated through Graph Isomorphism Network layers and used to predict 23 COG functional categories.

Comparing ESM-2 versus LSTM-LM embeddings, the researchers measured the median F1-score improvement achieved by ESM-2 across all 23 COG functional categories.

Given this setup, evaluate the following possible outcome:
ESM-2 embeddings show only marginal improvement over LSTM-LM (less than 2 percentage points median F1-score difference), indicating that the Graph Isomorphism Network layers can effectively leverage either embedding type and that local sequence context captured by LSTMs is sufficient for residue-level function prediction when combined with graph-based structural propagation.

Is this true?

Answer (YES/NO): NO